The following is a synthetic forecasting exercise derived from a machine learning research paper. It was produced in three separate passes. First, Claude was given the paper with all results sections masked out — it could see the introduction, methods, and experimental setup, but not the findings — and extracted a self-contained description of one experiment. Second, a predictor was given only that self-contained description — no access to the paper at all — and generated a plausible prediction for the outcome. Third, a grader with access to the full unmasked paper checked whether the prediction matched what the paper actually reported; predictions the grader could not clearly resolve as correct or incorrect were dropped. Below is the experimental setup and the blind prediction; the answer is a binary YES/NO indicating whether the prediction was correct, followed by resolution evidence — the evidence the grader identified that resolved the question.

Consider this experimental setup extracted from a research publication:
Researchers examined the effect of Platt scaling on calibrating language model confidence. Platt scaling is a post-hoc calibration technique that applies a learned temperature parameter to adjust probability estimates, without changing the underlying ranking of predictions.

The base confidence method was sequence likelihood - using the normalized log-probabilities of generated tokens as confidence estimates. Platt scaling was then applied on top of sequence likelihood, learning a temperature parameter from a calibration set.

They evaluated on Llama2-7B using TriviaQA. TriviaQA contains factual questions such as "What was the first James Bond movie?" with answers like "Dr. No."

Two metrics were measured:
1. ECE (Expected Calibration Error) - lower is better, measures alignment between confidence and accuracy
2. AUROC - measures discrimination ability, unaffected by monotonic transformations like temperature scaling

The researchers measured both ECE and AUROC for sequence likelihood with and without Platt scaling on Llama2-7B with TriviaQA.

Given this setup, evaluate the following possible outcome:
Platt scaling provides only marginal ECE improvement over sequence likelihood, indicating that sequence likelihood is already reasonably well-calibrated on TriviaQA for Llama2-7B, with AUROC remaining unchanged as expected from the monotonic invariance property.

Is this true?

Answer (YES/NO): NO